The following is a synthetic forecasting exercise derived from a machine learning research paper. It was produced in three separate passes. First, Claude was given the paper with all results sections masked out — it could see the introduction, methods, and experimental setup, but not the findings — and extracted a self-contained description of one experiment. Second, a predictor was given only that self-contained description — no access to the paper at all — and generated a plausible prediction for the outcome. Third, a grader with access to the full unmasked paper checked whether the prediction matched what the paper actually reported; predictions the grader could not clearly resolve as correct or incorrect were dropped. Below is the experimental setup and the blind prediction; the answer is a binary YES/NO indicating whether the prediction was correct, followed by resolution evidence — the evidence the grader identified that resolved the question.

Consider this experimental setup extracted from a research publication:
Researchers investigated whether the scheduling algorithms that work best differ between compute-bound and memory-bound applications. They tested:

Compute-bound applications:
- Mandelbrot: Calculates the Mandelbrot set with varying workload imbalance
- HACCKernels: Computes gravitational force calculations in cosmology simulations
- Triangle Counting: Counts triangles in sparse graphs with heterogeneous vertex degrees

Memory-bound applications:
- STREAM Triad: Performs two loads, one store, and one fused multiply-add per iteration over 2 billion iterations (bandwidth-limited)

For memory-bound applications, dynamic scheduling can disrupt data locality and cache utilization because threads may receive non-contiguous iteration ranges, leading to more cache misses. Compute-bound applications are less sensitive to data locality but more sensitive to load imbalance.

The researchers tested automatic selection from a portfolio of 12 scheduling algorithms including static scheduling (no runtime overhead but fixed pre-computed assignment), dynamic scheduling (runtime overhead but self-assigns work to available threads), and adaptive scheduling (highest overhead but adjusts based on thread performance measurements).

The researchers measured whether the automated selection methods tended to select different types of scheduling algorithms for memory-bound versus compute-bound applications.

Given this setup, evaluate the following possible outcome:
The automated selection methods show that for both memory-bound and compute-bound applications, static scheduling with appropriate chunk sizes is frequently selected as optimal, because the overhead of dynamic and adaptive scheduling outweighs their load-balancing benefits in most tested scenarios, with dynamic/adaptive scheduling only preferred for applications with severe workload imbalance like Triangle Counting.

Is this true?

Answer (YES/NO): NO